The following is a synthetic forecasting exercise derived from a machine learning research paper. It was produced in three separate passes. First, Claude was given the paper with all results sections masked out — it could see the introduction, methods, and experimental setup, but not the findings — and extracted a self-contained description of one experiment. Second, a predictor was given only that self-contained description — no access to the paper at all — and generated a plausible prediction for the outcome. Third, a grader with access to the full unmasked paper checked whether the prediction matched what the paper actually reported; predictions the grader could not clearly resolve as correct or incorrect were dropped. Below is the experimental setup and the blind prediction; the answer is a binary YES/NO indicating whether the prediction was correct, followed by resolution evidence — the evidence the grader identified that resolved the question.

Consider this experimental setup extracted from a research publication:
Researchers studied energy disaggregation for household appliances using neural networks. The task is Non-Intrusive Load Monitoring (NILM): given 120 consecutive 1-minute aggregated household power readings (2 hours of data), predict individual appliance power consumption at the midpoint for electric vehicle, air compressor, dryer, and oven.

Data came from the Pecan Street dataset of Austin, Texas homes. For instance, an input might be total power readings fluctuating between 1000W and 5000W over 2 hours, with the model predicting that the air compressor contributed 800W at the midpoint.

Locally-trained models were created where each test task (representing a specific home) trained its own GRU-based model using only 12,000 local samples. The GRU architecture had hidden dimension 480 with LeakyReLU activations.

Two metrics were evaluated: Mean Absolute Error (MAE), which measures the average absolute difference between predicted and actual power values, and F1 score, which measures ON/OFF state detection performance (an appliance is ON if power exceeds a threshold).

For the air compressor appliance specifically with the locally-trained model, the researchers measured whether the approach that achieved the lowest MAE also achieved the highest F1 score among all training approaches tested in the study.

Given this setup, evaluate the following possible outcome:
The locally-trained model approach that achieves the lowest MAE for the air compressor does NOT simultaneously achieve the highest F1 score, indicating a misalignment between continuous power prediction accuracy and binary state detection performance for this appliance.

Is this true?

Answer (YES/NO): YES